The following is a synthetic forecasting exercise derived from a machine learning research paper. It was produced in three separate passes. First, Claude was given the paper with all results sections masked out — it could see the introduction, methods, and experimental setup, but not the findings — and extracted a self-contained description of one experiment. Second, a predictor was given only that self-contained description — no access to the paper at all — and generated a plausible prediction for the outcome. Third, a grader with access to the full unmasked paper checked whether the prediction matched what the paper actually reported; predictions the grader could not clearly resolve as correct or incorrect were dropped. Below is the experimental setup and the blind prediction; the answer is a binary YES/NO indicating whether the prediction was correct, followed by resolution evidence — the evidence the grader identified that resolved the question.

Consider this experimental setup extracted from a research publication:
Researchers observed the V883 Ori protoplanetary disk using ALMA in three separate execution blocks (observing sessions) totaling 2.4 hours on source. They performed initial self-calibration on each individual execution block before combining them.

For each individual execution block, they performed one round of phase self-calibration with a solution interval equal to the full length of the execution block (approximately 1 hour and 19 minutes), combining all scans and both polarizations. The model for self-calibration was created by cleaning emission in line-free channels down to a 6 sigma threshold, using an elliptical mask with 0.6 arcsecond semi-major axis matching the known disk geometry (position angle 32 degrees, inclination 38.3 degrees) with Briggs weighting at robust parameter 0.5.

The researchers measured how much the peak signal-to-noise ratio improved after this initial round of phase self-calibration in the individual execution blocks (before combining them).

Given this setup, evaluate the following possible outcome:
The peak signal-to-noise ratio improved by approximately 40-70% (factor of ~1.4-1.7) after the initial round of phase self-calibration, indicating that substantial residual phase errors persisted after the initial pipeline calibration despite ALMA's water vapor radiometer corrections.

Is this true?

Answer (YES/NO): NO